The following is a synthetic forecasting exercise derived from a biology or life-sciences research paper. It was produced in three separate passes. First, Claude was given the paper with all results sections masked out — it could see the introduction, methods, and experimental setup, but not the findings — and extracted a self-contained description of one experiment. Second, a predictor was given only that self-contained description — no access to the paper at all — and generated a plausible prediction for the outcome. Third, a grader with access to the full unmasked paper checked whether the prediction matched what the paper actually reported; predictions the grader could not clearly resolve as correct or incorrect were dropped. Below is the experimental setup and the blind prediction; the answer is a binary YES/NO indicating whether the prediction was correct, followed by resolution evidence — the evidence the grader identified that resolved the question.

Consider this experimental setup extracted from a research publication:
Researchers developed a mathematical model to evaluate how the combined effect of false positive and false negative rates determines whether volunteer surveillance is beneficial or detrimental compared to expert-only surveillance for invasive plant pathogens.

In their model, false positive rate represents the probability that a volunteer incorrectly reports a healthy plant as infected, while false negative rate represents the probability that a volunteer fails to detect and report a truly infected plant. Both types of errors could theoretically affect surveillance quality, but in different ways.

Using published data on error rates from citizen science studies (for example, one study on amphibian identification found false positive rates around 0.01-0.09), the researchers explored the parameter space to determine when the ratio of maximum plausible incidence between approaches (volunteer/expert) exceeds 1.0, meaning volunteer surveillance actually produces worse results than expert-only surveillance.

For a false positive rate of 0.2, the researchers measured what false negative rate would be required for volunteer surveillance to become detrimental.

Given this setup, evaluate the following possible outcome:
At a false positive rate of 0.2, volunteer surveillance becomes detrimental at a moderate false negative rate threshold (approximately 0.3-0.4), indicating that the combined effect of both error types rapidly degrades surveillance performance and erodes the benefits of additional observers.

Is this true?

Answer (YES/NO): NO